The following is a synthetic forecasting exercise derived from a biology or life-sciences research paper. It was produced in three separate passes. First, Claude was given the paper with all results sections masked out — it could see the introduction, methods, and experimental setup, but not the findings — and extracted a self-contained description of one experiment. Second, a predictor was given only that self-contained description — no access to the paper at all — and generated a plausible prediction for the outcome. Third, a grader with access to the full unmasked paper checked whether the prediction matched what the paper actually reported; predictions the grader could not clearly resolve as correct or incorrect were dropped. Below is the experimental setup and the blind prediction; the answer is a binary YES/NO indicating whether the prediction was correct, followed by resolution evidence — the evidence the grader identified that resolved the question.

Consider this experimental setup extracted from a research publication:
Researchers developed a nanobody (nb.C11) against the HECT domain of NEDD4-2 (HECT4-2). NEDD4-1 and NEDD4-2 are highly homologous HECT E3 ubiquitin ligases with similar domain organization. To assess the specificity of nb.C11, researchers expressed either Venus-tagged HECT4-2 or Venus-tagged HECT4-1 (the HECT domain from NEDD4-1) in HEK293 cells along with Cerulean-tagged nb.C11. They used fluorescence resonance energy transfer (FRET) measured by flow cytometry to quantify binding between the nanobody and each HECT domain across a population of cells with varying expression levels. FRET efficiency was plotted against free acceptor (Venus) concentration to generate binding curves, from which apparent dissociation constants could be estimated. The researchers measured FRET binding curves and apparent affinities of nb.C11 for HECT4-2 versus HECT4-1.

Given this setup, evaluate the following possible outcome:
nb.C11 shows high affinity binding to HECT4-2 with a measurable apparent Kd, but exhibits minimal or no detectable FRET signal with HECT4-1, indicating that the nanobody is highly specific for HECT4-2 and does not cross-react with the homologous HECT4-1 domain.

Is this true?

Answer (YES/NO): YES